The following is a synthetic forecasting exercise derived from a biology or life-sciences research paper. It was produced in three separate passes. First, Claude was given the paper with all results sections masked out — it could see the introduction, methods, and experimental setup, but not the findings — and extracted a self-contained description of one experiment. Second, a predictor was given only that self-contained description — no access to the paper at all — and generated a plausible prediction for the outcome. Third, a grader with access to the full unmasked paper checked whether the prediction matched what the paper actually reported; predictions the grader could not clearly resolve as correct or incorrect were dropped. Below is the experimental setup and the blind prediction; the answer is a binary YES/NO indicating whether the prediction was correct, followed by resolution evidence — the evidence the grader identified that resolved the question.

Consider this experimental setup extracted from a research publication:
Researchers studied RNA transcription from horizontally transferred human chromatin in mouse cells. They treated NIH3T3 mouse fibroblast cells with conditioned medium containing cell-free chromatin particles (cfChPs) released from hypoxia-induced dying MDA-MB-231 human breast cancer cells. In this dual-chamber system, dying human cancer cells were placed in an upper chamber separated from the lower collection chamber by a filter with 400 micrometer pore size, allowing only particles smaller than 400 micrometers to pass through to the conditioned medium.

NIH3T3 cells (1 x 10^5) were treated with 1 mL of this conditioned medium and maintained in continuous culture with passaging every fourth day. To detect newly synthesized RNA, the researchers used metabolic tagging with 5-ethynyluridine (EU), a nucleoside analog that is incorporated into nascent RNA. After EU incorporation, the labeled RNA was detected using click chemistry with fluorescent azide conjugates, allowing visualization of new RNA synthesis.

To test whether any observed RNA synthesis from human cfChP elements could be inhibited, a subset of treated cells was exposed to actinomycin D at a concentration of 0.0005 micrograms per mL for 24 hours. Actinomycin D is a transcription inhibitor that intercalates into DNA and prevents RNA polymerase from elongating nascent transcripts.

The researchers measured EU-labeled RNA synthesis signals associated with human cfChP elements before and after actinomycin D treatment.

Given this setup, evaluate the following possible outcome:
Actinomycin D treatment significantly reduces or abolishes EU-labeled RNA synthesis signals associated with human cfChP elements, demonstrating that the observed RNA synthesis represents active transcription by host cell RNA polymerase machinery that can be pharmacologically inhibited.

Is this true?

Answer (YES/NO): YES